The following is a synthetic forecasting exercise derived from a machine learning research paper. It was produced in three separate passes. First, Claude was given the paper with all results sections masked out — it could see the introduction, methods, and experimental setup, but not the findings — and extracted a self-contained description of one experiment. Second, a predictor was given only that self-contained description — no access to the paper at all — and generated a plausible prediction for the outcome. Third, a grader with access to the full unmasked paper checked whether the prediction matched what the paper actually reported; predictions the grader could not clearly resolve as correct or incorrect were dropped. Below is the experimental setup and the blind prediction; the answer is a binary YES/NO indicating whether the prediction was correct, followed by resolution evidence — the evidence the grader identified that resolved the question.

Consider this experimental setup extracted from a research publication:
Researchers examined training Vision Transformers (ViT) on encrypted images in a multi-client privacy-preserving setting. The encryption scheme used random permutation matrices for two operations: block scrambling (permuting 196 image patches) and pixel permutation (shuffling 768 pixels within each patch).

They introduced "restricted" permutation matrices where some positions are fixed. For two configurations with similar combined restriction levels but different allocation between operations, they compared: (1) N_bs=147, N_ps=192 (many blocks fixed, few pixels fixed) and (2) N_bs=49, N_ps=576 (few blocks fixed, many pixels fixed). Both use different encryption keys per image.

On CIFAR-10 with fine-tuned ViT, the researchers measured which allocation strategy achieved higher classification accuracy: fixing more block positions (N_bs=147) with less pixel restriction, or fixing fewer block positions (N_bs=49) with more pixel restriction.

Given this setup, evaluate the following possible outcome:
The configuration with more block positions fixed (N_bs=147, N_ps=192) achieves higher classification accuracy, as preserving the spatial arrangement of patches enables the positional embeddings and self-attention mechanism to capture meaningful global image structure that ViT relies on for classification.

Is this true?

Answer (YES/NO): NO